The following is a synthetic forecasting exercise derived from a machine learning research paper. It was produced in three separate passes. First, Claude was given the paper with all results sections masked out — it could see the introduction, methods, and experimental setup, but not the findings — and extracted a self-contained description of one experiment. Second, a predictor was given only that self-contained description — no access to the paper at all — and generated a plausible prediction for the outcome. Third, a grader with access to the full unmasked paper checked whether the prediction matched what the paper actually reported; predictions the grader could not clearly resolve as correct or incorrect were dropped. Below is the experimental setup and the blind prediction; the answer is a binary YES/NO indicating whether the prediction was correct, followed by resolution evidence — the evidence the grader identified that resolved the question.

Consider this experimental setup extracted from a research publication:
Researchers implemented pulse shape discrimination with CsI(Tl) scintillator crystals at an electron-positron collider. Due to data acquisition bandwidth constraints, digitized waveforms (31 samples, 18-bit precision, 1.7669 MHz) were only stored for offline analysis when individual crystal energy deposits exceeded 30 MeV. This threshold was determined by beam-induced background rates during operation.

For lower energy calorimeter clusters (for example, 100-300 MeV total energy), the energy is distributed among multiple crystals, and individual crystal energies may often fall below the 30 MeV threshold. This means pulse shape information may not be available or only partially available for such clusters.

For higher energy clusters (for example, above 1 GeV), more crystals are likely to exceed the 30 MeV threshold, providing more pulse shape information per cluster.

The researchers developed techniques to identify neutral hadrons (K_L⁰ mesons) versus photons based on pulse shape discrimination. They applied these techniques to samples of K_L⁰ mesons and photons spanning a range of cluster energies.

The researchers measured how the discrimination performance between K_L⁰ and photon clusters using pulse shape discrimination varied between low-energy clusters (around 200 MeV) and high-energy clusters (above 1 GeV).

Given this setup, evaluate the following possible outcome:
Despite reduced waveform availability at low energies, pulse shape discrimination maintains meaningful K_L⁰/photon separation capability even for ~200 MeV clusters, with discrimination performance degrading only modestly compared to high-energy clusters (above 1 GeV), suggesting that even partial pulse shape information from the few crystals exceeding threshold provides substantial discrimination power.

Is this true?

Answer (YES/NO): NO